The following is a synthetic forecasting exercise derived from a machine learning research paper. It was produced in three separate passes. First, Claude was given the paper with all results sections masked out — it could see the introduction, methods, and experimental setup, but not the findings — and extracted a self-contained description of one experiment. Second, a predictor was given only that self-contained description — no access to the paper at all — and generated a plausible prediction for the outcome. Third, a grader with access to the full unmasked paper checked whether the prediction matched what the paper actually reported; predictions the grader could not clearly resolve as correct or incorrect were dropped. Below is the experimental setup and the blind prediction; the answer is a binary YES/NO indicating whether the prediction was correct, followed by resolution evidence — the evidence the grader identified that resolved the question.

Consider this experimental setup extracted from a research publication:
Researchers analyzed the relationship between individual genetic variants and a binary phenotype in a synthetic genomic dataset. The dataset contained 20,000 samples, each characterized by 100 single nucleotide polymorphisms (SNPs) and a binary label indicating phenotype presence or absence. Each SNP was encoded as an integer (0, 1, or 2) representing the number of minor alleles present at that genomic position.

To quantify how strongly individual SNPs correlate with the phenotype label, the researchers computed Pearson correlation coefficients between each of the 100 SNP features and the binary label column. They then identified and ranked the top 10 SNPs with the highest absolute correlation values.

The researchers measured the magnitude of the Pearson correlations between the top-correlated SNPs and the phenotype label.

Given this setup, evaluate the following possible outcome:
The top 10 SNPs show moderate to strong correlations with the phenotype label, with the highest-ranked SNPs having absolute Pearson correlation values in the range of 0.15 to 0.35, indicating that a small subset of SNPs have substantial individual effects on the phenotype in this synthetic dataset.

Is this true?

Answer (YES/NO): NO